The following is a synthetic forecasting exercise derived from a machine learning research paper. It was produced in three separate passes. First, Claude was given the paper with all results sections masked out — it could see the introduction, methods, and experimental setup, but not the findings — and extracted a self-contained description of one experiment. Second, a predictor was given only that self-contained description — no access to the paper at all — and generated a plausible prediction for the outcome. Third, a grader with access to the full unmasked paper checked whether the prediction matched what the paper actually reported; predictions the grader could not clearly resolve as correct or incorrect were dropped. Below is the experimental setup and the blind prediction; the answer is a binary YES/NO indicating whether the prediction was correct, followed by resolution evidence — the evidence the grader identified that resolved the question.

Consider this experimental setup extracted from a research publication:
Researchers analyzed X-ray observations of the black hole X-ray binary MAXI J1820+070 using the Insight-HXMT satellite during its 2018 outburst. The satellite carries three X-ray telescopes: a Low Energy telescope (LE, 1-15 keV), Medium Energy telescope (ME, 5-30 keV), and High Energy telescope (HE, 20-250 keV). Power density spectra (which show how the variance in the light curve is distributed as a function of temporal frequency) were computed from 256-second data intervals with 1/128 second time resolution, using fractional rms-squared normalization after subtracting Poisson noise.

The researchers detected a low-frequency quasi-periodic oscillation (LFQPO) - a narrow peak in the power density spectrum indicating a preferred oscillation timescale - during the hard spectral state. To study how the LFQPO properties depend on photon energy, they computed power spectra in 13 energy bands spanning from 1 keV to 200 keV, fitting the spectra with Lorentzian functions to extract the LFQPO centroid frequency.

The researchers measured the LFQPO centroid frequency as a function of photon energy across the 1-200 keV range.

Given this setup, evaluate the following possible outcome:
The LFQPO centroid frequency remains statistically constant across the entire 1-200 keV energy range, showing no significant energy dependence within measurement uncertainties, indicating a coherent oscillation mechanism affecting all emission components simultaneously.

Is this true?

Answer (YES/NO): YES